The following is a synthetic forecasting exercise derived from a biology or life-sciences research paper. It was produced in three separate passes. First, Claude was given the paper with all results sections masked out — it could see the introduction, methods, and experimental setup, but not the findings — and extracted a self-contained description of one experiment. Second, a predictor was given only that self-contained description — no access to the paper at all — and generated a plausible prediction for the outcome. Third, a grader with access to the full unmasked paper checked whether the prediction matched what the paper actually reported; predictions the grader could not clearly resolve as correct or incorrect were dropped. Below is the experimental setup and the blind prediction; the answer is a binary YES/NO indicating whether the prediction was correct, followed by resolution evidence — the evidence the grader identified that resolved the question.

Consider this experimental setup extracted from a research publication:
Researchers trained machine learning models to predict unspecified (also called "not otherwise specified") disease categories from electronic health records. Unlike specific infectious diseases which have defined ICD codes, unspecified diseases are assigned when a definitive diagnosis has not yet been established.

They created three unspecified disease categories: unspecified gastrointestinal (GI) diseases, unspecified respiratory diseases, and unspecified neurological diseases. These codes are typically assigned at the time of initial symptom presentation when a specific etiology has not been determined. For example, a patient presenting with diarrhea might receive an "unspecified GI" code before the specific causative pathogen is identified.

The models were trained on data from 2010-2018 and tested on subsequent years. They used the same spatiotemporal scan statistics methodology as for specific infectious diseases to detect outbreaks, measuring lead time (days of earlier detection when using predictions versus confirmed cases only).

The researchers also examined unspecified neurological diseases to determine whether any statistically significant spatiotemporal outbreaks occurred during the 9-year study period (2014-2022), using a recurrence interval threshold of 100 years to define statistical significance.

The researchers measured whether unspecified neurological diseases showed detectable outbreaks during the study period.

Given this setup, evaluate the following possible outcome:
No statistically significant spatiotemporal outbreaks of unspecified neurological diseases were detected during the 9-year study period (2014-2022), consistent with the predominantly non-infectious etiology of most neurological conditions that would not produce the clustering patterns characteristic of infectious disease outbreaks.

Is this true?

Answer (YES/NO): YES